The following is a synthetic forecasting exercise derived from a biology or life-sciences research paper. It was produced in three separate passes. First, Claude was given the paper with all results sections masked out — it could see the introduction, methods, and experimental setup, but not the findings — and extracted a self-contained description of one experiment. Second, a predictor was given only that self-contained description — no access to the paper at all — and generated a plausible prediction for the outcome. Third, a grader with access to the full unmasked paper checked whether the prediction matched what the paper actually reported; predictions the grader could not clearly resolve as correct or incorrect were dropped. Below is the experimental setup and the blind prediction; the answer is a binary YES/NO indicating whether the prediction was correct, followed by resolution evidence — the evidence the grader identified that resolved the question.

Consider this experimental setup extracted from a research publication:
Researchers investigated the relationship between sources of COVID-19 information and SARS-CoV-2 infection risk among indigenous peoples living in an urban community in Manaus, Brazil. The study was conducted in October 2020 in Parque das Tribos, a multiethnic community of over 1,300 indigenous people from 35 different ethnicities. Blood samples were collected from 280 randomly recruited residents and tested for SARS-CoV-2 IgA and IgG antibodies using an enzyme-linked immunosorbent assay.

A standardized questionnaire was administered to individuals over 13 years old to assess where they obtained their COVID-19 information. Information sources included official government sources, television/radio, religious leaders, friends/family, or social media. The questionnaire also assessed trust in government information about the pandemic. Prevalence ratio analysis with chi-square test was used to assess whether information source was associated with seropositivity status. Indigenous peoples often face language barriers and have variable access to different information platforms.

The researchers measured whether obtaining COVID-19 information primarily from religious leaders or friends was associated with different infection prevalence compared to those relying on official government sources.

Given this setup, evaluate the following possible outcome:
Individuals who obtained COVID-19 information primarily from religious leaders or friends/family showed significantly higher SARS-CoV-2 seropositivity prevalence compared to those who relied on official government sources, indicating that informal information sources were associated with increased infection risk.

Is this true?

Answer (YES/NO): YES